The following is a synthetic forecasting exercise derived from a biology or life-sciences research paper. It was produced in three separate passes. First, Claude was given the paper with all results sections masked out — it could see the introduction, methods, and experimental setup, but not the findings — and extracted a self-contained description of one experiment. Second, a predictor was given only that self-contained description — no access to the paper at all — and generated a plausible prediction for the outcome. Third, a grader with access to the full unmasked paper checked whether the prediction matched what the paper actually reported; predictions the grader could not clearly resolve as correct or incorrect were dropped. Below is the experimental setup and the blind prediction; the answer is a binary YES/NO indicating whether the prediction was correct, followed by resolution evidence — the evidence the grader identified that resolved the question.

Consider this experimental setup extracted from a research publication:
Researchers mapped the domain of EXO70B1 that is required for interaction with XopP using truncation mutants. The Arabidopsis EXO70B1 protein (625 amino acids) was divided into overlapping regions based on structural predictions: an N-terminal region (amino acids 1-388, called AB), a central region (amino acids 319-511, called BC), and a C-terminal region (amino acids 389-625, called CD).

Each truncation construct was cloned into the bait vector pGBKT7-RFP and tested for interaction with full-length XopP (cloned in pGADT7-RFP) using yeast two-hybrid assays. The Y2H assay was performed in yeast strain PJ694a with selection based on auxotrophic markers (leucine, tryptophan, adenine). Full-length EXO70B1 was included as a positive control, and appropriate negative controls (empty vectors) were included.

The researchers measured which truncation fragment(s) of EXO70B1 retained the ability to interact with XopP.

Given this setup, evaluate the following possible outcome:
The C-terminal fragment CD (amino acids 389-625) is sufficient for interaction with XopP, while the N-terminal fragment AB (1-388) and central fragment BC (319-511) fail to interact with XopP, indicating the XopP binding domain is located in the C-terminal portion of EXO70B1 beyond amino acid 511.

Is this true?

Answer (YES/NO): NO